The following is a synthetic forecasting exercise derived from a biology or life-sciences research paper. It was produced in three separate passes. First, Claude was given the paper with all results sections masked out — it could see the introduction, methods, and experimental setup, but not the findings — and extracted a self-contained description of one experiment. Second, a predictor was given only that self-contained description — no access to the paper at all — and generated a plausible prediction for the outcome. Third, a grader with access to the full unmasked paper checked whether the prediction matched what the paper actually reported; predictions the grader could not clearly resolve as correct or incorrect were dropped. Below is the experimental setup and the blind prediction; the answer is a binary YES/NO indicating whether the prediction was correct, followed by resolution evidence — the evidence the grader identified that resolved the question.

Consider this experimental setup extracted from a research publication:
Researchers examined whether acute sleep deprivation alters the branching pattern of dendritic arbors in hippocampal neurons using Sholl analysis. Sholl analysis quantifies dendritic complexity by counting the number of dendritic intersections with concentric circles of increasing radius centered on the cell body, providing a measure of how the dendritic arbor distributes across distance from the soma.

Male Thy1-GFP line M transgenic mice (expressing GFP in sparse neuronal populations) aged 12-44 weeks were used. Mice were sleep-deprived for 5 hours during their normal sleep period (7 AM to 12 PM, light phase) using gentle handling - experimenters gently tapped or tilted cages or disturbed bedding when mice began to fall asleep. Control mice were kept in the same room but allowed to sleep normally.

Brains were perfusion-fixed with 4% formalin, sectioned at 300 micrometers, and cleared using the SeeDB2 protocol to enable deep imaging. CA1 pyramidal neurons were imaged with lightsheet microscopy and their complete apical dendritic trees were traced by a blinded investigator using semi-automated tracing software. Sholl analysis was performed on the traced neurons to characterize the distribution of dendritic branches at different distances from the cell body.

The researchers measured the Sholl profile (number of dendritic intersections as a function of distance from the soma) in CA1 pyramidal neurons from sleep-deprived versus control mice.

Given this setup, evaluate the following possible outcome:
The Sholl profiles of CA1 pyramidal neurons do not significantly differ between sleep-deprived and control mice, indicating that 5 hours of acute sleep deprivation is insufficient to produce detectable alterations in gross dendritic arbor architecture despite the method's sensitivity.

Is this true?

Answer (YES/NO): YES